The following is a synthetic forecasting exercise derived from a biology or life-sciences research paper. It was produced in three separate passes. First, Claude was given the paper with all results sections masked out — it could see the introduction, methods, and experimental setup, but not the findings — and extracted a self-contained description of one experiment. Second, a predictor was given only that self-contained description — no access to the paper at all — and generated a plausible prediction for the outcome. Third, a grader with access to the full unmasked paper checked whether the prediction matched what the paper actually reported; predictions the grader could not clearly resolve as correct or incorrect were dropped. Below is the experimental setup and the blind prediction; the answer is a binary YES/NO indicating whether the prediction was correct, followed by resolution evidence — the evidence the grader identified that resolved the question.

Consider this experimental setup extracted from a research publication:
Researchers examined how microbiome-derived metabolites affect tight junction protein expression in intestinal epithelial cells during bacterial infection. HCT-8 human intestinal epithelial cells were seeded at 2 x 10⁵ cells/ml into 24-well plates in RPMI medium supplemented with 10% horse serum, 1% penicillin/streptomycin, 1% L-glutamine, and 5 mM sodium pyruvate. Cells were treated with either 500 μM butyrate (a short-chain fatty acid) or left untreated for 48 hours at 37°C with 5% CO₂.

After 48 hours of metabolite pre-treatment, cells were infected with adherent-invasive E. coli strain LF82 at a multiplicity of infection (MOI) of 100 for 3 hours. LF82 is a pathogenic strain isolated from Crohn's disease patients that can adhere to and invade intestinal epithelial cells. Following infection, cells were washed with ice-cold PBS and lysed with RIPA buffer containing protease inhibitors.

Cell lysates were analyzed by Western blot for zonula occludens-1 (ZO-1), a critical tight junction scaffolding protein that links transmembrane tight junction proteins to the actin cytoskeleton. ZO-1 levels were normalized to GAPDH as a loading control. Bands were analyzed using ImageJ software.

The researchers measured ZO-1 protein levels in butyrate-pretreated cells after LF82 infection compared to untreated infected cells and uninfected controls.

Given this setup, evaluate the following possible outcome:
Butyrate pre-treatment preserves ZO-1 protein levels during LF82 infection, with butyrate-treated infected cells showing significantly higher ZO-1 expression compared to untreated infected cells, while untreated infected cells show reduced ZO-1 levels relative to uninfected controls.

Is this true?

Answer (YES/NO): YES